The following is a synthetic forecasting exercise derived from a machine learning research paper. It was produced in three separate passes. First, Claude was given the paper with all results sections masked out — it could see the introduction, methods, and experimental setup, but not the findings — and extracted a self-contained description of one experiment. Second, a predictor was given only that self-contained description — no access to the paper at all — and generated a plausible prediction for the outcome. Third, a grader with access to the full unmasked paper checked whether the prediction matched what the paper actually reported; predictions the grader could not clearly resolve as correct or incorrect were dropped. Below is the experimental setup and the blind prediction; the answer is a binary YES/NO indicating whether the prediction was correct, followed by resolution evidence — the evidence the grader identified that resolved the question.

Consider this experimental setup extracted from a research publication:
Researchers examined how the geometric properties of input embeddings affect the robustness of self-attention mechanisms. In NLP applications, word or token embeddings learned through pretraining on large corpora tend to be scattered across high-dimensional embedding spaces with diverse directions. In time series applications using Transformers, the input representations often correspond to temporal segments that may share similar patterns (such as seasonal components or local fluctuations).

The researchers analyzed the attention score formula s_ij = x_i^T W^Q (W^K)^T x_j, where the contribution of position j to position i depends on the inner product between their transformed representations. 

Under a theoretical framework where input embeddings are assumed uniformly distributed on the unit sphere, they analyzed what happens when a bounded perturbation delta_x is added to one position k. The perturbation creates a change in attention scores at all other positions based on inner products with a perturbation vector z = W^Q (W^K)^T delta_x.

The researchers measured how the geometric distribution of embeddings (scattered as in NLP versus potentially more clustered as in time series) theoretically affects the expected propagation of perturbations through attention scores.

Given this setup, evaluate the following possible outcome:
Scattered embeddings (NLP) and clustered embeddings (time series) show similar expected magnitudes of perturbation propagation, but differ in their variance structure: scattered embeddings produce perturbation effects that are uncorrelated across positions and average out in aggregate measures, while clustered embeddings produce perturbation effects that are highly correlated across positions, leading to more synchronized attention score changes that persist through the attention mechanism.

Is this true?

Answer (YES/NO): NO